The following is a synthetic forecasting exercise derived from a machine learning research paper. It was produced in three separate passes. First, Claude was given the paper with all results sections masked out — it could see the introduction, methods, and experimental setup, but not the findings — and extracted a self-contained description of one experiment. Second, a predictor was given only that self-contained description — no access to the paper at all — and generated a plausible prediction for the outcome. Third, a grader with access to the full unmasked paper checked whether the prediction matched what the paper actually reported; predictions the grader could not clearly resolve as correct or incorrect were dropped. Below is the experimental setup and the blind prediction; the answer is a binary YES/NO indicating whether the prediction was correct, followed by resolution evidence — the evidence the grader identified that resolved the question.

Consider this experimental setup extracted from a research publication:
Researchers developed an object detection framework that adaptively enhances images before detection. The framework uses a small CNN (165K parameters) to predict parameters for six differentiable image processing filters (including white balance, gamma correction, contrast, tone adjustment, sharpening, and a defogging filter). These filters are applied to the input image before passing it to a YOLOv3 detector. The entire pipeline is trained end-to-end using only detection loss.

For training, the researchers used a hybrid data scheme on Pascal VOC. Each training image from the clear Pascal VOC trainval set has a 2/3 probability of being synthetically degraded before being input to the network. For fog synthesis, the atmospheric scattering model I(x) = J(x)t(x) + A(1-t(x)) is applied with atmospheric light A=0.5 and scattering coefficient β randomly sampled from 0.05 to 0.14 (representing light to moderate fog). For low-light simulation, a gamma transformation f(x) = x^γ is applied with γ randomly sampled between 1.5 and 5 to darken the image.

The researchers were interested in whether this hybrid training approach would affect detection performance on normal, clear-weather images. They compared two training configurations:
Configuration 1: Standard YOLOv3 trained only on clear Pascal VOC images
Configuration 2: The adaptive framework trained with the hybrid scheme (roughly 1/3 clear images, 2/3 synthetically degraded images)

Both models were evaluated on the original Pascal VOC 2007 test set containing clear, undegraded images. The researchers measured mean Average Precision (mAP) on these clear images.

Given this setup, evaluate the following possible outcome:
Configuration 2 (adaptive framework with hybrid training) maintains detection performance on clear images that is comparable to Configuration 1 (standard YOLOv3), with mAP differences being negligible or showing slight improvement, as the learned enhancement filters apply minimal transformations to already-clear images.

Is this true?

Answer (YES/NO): YES